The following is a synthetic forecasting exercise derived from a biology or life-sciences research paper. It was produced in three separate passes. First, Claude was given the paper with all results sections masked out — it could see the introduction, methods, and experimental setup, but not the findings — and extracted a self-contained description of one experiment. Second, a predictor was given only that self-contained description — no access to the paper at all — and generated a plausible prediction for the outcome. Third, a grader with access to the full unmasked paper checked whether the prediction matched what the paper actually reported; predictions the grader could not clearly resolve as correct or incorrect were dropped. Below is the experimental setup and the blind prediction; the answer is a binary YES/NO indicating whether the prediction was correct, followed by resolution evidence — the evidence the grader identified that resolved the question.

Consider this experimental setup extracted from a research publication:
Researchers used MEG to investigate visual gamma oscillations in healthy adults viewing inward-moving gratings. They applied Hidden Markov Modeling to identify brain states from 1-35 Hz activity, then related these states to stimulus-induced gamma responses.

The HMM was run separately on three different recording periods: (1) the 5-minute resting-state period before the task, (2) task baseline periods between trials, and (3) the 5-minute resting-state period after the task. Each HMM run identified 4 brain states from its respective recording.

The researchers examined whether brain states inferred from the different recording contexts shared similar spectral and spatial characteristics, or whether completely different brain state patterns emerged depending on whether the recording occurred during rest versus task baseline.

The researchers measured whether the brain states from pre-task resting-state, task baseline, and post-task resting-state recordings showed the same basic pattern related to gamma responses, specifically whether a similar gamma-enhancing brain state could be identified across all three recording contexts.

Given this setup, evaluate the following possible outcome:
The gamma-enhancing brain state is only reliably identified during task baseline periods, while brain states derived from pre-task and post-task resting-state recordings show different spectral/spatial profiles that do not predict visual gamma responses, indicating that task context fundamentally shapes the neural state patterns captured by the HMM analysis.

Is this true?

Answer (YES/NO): NO